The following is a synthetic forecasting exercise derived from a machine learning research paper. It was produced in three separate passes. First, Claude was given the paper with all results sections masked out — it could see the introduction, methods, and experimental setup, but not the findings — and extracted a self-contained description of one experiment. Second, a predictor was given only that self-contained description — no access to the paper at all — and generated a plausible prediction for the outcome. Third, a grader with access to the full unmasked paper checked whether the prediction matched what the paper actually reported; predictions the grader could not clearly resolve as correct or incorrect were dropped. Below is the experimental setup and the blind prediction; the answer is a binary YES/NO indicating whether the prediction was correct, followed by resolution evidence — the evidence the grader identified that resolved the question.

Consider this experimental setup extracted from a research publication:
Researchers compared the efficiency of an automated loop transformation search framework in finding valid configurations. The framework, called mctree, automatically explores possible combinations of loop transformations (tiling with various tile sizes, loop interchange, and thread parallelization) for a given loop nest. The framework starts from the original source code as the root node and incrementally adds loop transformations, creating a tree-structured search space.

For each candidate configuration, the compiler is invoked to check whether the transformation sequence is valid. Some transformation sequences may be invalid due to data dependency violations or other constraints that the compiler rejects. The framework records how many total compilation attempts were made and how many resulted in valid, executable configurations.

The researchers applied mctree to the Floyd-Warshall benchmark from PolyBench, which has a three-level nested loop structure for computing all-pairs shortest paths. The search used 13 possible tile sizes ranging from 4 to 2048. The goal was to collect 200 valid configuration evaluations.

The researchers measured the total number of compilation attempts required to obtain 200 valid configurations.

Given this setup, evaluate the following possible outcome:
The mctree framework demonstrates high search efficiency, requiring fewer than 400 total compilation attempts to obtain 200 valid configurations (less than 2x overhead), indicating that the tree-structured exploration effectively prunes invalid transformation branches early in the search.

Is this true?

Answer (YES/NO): NO